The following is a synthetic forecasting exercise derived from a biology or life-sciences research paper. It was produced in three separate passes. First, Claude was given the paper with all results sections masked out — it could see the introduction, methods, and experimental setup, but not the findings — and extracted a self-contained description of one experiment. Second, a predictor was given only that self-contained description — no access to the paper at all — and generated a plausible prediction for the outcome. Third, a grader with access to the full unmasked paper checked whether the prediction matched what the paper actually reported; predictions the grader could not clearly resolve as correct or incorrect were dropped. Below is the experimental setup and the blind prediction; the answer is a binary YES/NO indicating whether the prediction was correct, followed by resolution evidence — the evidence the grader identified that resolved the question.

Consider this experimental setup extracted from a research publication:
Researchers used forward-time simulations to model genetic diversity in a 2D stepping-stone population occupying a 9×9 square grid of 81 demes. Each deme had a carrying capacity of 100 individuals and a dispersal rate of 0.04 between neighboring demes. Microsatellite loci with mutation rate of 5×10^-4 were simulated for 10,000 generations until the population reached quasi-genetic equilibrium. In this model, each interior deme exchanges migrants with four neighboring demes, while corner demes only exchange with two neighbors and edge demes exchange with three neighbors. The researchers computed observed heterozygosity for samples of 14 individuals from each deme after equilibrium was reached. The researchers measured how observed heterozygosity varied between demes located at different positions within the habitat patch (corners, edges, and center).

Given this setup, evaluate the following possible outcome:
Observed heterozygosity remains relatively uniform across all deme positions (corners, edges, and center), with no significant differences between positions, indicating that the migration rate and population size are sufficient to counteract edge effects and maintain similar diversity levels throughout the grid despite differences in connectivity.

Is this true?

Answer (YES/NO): NO